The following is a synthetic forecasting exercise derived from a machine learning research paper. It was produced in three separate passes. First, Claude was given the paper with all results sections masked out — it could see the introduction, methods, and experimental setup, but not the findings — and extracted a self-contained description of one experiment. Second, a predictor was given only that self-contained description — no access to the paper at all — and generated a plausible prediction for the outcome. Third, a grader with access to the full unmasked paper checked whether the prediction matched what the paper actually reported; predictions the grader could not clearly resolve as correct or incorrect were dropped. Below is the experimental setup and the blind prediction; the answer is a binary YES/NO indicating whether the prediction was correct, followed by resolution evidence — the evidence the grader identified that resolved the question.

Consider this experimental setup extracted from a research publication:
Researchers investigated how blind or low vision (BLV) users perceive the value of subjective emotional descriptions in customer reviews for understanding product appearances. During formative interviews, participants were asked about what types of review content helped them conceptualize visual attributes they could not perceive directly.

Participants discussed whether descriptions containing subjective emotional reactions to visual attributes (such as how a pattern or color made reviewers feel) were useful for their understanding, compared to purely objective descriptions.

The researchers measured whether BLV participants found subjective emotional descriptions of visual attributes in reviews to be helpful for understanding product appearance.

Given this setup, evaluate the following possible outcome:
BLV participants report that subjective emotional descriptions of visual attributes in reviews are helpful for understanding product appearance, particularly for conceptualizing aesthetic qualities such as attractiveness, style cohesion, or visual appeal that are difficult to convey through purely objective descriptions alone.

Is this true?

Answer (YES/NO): YES